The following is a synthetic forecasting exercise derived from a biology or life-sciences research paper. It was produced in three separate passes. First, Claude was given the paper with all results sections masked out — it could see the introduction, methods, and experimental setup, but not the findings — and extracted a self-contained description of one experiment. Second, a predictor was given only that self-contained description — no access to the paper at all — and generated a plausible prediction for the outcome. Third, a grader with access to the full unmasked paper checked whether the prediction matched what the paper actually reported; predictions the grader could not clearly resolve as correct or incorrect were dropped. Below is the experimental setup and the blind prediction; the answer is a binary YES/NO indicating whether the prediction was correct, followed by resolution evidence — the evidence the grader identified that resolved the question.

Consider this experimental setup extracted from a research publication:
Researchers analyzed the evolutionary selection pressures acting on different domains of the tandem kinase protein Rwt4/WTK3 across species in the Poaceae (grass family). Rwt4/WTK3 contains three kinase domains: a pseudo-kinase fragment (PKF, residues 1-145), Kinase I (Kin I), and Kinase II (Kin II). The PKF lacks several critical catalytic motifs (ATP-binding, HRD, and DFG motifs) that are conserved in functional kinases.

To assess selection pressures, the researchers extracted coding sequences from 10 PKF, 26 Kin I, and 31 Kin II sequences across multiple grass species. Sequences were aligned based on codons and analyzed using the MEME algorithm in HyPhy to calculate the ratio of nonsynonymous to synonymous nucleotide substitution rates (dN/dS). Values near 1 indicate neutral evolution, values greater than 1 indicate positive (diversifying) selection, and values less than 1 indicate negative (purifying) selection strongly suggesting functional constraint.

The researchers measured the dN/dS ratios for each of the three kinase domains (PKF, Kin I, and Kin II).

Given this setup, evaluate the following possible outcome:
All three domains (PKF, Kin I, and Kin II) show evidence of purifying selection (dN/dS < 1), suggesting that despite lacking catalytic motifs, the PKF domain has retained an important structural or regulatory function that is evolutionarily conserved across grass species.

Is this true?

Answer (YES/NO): NO